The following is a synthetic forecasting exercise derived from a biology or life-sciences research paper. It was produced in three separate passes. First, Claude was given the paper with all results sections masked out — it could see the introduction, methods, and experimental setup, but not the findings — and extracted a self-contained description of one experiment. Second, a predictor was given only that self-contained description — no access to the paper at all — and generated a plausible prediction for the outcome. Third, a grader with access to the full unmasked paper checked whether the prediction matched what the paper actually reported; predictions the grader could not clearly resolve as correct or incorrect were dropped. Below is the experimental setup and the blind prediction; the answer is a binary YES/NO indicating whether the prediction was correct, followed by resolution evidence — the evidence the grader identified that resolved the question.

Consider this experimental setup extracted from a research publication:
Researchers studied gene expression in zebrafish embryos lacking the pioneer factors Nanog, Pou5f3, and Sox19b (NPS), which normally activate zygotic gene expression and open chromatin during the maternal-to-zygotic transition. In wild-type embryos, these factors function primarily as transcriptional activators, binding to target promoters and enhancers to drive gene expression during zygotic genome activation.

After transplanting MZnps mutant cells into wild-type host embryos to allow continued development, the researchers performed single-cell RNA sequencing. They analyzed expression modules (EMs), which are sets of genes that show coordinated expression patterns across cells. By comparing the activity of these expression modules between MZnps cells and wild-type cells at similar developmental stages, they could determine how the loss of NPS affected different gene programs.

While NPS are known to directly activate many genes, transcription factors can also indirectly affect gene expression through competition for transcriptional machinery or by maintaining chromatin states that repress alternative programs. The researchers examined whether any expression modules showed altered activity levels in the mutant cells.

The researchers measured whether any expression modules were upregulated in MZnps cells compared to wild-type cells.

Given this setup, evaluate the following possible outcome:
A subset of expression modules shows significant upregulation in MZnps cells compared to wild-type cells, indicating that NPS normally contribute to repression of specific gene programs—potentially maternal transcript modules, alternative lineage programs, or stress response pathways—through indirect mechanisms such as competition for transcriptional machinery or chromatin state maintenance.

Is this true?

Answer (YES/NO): YES